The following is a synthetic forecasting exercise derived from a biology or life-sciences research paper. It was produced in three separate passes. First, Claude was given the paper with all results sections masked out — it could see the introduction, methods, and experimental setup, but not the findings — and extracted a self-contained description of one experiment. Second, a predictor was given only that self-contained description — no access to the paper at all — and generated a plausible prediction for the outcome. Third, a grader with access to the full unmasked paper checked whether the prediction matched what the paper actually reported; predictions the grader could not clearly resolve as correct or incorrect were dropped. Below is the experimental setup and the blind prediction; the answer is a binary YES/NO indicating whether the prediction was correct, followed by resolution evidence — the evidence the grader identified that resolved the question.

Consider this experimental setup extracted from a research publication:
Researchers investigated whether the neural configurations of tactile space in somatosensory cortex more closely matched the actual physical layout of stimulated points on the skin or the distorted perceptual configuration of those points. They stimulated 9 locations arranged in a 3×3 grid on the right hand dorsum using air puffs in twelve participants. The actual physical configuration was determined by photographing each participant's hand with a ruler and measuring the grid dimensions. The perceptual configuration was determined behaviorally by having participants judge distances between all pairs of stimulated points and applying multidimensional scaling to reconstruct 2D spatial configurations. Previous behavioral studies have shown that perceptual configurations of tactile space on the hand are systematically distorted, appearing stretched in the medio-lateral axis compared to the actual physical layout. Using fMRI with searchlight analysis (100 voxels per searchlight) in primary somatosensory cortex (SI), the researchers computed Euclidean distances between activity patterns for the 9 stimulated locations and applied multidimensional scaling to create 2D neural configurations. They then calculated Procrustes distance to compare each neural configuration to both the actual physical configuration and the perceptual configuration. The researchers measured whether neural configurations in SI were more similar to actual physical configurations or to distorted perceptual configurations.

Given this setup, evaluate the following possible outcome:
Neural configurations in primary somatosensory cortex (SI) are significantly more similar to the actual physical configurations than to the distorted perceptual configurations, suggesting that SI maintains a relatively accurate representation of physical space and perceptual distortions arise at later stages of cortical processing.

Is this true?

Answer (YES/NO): NO